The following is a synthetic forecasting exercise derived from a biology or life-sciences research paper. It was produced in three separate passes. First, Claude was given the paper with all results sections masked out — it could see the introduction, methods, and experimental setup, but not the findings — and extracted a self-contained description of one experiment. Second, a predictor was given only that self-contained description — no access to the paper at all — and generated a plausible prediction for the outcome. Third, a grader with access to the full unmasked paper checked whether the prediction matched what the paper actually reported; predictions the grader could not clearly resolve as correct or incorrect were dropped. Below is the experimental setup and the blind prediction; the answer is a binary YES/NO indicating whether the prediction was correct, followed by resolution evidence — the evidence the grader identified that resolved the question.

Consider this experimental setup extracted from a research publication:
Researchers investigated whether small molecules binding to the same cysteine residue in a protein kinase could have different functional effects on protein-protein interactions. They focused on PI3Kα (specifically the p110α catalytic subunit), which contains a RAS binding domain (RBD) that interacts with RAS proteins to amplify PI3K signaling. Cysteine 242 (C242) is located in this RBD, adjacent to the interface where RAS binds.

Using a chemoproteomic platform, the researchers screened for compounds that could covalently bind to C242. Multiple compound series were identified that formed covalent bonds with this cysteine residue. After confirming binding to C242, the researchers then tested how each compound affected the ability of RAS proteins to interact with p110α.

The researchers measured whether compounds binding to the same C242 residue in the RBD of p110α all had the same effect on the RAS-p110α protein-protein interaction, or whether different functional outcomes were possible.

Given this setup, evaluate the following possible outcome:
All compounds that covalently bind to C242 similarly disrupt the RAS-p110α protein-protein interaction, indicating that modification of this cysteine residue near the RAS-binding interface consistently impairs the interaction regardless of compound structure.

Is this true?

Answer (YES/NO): NO